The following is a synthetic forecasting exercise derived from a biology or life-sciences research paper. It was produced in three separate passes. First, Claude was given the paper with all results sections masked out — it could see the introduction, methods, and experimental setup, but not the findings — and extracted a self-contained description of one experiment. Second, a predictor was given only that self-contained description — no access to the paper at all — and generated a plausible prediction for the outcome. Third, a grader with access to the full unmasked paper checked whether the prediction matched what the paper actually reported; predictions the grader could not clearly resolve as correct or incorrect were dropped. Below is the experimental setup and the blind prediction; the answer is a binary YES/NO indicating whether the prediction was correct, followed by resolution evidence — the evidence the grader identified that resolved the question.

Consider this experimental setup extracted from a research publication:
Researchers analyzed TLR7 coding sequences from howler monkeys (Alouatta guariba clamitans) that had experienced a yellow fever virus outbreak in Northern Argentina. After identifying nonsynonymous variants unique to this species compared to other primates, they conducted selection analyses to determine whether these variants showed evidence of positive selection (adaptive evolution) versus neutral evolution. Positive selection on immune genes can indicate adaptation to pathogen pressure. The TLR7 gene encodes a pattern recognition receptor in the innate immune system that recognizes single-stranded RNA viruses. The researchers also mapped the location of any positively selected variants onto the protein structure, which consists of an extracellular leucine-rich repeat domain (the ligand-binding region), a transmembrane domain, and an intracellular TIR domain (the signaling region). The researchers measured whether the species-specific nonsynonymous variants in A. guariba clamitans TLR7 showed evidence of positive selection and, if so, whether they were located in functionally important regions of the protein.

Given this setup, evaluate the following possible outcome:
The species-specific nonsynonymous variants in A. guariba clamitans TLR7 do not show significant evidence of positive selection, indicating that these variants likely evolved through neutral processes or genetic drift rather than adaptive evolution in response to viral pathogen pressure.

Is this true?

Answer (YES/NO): NO